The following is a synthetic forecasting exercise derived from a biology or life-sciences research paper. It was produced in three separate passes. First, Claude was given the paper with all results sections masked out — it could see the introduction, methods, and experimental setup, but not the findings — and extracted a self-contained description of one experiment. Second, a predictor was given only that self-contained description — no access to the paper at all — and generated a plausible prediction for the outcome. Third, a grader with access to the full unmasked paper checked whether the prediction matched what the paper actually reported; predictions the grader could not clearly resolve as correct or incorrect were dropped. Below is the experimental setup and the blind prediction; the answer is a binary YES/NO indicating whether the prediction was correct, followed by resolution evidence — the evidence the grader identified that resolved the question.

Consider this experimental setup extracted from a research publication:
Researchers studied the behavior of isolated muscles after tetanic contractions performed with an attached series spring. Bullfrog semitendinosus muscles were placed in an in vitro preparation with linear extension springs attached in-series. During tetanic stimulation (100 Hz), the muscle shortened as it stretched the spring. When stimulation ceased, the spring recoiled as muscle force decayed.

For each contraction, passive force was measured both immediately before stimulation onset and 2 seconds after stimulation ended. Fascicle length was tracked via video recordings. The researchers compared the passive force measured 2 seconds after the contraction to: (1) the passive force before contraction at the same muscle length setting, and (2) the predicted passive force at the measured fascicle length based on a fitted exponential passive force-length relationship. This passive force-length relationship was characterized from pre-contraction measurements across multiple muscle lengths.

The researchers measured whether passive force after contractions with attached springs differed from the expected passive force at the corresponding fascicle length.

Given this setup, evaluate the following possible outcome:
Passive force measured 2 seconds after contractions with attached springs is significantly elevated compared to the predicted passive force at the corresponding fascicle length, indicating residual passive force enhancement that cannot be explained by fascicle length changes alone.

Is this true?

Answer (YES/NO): YES